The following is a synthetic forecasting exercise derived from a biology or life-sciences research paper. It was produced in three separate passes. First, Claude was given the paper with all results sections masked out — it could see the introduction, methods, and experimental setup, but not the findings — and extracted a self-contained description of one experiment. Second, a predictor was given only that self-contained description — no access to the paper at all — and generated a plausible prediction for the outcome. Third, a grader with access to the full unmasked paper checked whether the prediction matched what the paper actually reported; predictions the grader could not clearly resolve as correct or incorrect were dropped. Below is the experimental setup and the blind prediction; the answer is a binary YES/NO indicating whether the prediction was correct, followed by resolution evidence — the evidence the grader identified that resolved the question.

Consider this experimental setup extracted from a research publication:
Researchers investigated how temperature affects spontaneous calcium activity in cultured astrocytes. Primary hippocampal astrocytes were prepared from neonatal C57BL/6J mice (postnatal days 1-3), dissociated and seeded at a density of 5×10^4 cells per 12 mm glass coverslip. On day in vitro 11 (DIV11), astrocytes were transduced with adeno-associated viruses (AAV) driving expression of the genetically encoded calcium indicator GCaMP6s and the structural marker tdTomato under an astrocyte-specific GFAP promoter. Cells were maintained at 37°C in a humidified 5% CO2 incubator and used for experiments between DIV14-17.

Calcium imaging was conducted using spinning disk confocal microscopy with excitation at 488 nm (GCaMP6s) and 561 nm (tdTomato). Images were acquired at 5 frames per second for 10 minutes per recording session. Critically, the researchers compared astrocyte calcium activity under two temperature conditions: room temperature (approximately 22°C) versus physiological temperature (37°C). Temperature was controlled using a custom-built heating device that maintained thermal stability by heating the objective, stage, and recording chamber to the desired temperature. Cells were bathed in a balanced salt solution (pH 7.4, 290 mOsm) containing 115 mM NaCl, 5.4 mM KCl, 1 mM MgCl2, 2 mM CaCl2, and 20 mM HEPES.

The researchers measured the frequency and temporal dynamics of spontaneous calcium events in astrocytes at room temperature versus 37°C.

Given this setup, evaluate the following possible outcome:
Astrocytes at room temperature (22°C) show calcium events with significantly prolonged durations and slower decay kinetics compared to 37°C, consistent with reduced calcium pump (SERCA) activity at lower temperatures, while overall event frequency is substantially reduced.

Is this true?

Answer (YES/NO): NO